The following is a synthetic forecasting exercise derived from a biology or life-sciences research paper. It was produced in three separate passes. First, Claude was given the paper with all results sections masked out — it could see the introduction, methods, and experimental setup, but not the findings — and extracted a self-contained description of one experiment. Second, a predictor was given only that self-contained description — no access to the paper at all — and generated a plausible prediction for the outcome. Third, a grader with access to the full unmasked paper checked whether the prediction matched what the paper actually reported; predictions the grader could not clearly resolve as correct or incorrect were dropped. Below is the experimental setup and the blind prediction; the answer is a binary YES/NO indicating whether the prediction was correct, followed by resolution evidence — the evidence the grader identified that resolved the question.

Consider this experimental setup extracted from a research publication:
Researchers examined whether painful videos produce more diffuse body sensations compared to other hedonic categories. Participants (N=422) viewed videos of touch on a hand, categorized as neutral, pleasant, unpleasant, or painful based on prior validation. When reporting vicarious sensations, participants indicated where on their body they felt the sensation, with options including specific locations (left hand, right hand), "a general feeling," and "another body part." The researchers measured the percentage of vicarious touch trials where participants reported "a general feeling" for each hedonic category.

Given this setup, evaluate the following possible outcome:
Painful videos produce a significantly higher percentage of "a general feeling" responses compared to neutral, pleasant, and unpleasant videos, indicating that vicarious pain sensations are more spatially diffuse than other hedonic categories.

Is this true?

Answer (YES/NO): YES